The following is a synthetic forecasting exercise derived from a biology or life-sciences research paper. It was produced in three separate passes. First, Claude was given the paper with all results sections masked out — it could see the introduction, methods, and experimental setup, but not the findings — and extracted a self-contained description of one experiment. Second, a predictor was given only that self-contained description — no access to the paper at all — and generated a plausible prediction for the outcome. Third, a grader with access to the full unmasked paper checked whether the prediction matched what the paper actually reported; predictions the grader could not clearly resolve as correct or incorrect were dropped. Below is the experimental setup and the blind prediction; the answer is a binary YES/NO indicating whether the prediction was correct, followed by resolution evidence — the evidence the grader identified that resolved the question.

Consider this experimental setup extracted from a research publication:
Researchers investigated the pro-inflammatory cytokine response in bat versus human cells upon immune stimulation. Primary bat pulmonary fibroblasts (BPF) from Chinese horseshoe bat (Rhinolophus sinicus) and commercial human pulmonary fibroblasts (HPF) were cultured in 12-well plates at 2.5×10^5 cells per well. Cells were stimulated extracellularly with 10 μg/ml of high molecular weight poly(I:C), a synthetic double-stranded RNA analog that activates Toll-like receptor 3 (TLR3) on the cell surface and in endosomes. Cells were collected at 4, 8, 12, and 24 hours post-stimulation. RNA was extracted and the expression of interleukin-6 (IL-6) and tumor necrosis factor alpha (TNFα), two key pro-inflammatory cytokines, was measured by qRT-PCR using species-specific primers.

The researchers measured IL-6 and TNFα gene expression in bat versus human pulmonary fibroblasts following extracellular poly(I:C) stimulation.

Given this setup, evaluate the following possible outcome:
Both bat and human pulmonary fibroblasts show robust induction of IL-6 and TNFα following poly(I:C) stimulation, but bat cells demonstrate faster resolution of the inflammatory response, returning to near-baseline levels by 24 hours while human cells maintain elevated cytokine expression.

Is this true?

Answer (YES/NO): NO